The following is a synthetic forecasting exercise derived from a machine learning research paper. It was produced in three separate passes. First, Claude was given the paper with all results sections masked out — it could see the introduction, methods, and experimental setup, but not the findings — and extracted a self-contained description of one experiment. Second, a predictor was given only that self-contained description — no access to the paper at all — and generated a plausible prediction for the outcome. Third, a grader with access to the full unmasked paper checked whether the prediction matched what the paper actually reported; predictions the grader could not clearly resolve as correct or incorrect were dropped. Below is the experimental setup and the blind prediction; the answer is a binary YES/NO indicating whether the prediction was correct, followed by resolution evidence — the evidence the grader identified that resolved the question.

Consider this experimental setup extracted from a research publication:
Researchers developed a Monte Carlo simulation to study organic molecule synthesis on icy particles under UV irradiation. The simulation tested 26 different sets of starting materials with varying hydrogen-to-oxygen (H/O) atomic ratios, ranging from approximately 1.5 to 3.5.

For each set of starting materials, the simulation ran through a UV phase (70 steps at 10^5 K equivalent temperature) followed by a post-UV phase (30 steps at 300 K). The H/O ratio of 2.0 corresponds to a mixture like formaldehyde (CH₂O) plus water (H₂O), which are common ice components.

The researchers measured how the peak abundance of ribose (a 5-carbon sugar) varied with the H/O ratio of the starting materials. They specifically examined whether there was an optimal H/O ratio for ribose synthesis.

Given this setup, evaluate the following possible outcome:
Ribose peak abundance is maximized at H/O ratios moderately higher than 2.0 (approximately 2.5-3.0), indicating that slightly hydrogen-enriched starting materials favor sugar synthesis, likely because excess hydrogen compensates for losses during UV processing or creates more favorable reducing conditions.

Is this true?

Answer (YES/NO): NO